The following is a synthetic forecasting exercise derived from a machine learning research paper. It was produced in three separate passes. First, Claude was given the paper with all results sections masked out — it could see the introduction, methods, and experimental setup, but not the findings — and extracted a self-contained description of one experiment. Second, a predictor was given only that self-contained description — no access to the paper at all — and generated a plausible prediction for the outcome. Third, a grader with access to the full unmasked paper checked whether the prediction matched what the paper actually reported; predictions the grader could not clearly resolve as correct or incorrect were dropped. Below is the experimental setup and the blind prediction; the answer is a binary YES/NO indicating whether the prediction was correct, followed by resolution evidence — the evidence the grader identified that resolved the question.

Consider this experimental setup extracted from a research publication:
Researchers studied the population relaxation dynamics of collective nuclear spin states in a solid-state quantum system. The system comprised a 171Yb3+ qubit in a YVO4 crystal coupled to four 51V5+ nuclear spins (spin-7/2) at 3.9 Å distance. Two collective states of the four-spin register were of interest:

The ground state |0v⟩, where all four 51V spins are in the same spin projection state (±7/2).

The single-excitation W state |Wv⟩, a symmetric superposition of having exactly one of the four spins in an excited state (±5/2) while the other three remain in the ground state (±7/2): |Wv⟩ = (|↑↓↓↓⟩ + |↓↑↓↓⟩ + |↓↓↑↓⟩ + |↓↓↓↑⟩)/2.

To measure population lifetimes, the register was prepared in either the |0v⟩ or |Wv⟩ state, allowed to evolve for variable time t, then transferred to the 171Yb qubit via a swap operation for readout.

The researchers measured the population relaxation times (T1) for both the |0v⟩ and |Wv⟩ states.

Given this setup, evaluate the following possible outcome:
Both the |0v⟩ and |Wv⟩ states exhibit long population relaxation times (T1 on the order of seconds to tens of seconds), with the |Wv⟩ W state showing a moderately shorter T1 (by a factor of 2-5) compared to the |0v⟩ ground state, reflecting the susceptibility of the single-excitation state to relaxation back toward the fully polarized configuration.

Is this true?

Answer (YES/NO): NO